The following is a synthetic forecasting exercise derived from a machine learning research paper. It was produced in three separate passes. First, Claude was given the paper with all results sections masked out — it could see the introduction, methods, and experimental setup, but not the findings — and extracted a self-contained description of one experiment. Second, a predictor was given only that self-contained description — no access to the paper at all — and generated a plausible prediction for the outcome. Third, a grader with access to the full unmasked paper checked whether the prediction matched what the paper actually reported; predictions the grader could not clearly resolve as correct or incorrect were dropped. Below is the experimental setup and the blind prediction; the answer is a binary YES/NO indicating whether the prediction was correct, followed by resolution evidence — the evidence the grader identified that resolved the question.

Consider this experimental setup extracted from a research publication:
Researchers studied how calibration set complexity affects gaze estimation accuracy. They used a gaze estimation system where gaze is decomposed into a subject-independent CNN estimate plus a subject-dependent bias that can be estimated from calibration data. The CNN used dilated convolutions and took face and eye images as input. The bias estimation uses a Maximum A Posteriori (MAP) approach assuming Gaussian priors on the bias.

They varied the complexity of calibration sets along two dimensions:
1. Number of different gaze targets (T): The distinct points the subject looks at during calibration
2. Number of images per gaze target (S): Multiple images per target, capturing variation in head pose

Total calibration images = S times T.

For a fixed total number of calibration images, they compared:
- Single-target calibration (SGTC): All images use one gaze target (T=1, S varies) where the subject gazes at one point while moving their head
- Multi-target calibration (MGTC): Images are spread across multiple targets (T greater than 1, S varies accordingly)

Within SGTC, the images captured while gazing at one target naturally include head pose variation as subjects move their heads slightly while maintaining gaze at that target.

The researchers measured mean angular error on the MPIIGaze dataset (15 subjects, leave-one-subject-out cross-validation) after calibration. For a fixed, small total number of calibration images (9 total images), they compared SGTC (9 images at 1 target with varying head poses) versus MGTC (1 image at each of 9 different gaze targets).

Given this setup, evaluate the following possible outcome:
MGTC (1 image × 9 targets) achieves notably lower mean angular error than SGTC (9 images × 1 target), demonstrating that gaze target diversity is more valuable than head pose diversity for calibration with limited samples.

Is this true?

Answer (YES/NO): NO